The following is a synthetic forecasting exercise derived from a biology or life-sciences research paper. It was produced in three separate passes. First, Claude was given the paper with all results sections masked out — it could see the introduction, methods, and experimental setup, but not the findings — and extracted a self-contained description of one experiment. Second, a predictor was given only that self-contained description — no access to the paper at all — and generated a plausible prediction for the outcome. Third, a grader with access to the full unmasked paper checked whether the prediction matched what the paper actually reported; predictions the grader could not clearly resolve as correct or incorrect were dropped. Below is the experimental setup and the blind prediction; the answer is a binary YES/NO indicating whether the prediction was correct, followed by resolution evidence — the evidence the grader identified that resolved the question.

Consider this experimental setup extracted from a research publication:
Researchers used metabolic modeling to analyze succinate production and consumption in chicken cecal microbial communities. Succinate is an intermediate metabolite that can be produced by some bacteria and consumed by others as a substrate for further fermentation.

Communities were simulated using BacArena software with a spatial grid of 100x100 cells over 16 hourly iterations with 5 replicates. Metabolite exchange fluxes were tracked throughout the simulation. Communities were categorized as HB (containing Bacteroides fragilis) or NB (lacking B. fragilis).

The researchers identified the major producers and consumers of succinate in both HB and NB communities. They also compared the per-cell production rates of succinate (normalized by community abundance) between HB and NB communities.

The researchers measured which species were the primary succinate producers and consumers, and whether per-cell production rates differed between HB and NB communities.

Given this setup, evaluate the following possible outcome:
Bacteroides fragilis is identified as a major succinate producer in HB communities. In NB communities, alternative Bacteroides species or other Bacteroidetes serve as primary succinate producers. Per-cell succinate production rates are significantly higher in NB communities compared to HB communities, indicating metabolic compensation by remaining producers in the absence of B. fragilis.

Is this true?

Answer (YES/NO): NO